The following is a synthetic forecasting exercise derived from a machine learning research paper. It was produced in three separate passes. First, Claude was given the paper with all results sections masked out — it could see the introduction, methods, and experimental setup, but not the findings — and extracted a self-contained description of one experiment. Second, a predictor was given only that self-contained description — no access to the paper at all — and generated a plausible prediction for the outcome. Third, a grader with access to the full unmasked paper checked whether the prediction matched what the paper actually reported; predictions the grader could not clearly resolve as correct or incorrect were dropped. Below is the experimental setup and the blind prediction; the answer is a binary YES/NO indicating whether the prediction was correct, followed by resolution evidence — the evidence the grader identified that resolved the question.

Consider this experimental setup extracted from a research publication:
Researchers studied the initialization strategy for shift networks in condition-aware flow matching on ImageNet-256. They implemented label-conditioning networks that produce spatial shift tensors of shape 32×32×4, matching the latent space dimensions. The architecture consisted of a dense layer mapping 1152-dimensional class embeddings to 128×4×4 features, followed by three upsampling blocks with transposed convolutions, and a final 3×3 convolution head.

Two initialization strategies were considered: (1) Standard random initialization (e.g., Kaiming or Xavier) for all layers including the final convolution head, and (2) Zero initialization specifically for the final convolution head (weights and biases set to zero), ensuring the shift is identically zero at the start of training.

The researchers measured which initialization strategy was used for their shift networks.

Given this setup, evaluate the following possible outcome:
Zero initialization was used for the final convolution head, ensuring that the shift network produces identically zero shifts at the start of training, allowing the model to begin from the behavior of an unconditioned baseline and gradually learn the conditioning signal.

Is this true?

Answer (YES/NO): YES